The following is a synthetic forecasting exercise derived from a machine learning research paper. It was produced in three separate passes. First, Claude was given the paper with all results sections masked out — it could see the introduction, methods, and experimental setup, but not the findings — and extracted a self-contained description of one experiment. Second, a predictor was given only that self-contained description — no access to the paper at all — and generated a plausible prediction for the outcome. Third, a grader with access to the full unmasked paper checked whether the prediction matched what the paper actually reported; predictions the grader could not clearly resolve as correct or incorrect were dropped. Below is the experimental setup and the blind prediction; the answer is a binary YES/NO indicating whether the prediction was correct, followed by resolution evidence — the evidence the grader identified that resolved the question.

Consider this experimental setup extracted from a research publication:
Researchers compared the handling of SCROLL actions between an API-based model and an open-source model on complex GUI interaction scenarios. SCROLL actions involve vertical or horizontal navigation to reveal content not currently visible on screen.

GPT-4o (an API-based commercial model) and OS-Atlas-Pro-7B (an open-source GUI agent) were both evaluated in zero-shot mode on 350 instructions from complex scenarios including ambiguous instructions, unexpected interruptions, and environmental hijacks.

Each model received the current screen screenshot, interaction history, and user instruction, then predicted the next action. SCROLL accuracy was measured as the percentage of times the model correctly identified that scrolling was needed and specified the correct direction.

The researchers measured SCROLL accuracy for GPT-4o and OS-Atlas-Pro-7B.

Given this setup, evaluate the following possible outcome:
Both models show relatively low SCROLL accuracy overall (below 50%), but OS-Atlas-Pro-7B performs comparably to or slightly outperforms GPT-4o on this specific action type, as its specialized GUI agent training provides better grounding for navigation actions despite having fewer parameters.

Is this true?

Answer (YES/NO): NO